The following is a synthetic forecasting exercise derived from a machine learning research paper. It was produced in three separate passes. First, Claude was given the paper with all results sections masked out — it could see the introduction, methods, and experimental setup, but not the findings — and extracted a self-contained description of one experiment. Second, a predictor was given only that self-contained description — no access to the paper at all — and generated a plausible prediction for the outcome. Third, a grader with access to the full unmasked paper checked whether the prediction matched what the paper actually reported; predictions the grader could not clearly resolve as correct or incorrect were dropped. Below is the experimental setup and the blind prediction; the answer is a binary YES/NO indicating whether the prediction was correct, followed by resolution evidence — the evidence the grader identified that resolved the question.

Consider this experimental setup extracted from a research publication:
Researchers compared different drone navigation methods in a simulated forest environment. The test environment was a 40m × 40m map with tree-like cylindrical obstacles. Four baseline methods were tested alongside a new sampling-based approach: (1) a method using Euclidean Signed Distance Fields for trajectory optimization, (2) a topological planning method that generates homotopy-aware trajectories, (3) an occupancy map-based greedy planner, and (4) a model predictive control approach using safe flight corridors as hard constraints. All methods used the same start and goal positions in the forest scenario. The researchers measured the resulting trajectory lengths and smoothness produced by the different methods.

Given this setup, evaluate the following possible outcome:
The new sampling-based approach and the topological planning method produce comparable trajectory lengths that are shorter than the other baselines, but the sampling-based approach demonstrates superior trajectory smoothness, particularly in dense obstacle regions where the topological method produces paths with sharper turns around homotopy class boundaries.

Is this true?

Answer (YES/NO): NO